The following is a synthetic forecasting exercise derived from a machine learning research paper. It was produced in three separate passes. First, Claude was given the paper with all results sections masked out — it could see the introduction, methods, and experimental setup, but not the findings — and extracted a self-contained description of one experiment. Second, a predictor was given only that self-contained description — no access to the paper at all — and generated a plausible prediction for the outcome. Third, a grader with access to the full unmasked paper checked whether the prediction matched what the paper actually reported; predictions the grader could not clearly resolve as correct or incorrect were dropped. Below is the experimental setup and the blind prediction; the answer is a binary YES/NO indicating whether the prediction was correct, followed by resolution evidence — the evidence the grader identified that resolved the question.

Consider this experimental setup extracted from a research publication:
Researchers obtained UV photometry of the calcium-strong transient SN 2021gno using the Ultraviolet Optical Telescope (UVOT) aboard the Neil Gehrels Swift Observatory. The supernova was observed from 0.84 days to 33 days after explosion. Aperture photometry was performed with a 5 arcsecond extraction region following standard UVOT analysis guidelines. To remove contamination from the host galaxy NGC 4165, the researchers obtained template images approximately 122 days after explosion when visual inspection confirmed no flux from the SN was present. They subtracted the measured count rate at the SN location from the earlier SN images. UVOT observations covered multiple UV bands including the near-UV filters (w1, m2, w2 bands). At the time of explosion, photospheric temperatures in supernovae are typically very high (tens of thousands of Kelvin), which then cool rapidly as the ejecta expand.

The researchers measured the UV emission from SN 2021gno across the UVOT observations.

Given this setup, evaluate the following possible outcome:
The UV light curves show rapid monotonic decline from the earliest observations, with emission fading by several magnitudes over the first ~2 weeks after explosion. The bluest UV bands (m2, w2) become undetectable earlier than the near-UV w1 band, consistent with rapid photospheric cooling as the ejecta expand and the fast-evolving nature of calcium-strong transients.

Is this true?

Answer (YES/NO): NO